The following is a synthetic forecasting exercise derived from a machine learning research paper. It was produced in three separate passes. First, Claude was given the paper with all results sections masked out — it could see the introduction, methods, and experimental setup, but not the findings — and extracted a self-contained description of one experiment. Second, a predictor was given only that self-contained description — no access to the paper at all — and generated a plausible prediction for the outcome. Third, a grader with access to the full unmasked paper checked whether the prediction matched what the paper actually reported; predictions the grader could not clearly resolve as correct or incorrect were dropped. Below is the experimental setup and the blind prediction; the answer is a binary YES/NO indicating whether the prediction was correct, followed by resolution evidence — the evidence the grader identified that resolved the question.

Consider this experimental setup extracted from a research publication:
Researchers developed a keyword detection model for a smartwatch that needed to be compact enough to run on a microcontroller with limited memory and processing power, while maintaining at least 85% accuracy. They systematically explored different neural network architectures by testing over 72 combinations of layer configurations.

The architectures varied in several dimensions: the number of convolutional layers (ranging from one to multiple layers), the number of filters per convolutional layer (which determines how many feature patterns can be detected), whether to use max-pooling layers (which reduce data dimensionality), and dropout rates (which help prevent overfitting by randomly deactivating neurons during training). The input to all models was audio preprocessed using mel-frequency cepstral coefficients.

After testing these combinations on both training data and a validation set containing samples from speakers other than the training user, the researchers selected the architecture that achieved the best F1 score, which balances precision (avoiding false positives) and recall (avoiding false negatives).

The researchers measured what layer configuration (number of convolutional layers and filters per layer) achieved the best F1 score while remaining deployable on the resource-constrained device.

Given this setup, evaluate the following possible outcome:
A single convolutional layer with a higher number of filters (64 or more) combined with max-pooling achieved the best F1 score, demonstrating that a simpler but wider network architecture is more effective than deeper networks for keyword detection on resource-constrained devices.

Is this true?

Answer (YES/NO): NO